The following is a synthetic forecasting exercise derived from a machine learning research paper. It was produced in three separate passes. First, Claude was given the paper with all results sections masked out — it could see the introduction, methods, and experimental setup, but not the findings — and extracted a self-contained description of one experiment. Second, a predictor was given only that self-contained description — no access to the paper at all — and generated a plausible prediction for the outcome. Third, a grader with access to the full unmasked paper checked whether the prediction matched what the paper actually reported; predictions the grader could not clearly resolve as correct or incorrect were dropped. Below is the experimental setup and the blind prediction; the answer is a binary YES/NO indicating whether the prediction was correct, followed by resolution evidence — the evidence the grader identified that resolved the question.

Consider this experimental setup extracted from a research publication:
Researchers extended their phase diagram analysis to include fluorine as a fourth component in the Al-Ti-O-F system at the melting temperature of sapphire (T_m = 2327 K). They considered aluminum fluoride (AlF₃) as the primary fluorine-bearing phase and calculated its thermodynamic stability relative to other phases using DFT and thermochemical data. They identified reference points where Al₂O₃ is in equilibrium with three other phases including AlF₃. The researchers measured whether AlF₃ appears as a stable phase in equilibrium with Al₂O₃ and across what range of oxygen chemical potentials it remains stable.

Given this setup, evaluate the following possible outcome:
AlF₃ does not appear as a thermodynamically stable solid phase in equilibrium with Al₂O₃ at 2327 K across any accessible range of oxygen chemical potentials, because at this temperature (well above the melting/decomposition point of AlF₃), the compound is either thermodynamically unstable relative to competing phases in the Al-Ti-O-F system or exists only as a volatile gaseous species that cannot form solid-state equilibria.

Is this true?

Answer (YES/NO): NO